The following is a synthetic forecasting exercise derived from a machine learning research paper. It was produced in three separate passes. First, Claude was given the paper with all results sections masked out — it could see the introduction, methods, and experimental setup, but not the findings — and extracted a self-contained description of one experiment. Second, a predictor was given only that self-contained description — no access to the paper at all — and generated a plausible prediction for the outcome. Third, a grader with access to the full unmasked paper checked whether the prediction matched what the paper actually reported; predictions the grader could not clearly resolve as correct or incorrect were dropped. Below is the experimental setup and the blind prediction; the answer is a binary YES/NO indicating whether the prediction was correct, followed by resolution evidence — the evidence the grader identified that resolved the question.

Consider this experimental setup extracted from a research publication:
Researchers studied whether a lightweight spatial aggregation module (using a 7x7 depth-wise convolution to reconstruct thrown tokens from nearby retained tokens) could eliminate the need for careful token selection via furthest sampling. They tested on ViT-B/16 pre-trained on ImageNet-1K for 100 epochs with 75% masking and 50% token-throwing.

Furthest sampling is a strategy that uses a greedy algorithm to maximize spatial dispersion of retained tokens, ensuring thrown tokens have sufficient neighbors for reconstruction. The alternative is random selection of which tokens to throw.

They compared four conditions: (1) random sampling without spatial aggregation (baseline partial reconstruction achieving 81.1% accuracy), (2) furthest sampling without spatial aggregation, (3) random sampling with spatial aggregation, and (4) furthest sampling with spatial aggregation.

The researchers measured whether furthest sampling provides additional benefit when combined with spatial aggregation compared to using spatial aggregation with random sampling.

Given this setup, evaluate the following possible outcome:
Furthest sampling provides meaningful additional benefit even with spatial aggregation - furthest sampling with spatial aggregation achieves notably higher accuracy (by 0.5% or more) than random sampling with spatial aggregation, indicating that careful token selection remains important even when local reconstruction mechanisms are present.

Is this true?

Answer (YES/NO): NO